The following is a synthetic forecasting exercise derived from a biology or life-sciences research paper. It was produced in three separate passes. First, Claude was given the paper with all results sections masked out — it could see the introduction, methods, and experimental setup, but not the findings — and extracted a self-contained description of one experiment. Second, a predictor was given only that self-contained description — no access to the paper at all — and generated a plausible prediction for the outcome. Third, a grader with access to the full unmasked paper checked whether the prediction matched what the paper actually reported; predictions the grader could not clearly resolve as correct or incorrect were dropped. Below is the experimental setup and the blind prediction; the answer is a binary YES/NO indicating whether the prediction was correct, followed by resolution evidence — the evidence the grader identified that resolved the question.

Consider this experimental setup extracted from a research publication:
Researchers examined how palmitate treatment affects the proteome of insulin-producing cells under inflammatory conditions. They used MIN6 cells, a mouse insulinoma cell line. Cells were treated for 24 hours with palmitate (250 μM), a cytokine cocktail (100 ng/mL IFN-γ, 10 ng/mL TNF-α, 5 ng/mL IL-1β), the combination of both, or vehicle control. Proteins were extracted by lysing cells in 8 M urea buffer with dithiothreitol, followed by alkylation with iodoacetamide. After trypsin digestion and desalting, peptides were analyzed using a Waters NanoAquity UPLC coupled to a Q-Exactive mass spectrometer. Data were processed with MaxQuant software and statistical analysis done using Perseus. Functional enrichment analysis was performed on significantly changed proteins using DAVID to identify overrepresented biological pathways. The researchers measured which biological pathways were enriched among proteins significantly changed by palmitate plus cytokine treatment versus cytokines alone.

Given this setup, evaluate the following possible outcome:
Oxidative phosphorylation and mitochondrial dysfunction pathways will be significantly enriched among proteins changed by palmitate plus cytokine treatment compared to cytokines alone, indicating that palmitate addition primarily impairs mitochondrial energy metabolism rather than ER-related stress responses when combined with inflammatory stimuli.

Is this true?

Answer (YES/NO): YES